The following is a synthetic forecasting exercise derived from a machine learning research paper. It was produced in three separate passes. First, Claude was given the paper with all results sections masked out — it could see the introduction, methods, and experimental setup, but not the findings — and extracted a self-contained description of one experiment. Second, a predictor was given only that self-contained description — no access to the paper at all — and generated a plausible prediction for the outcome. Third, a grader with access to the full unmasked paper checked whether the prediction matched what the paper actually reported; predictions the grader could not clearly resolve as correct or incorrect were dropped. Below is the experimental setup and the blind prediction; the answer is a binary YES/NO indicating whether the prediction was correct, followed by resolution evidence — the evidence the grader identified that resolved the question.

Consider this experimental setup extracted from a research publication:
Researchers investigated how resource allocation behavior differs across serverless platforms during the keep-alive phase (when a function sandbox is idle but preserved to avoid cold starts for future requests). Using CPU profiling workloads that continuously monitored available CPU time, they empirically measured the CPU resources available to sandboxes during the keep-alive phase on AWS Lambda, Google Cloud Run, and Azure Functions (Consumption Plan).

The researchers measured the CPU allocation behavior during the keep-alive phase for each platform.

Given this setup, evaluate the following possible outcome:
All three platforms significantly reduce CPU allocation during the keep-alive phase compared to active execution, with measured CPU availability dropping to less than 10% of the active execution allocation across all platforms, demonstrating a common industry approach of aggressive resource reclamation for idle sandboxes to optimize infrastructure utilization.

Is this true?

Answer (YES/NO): NO